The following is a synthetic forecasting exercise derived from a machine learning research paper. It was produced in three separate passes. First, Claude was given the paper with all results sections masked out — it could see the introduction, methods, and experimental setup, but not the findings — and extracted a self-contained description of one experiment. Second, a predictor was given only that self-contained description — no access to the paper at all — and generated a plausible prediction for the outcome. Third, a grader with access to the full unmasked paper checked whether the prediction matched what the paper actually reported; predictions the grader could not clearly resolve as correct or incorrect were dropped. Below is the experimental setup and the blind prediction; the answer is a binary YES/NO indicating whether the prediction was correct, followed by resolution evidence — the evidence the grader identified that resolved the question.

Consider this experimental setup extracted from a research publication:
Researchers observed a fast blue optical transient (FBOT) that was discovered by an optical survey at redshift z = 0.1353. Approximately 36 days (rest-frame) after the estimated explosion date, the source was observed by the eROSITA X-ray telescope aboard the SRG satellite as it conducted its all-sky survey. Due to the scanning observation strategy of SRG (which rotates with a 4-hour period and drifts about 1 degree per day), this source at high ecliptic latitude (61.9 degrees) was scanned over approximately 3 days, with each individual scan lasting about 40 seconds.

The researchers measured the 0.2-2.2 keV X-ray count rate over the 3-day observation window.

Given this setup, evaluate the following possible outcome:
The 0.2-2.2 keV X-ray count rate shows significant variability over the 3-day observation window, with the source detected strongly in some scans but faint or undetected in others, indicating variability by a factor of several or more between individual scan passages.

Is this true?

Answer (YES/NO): YES